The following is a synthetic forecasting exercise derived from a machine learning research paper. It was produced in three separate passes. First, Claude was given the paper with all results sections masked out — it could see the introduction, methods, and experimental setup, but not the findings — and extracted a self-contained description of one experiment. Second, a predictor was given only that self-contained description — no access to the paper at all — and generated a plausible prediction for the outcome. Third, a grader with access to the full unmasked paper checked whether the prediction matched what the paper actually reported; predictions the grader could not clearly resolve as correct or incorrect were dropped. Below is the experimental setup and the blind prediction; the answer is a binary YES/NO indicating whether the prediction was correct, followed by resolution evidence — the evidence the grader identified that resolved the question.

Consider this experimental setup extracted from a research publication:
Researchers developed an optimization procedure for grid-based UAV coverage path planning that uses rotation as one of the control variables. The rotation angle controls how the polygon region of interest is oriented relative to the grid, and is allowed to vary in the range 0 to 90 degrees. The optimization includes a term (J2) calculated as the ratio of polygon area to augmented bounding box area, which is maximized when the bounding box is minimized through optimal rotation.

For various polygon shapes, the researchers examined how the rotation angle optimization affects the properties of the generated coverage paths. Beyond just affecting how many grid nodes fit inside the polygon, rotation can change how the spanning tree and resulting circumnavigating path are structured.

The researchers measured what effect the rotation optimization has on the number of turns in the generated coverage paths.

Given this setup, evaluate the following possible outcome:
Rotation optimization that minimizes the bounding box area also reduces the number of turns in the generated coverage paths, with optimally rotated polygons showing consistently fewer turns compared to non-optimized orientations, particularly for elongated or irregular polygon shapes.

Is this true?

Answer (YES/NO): NO